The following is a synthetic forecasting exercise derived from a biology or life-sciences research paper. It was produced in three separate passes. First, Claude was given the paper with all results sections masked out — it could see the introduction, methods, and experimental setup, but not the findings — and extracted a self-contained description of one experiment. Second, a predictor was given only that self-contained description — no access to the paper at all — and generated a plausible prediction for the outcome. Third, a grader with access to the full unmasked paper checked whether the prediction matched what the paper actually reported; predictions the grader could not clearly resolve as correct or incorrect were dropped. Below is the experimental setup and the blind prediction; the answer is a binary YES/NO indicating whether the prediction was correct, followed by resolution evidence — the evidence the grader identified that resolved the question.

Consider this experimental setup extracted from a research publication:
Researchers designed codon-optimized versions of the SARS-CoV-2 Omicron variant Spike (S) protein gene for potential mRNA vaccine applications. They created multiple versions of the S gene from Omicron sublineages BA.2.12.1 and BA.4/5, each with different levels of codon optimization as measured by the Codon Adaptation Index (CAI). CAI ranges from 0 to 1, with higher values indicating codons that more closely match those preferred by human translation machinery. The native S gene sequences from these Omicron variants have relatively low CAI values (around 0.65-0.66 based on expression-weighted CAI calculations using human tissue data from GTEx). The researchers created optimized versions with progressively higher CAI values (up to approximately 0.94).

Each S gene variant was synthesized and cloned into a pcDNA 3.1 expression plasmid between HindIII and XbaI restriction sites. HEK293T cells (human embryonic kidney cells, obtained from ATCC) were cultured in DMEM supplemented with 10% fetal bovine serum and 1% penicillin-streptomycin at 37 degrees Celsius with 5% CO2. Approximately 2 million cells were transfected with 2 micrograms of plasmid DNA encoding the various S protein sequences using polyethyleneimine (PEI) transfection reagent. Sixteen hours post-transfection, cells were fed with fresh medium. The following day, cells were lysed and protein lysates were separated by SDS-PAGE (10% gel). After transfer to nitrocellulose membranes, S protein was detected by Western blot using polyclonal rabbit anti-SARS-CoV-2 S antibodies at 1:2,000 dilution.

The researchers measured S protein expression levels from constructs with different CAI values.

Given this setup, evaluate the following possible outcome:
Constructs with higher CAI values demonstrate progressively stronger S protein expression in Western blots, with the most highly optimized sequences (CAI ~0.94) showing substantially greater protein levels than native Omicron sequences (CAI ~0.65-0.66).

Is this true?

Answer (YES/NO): YES